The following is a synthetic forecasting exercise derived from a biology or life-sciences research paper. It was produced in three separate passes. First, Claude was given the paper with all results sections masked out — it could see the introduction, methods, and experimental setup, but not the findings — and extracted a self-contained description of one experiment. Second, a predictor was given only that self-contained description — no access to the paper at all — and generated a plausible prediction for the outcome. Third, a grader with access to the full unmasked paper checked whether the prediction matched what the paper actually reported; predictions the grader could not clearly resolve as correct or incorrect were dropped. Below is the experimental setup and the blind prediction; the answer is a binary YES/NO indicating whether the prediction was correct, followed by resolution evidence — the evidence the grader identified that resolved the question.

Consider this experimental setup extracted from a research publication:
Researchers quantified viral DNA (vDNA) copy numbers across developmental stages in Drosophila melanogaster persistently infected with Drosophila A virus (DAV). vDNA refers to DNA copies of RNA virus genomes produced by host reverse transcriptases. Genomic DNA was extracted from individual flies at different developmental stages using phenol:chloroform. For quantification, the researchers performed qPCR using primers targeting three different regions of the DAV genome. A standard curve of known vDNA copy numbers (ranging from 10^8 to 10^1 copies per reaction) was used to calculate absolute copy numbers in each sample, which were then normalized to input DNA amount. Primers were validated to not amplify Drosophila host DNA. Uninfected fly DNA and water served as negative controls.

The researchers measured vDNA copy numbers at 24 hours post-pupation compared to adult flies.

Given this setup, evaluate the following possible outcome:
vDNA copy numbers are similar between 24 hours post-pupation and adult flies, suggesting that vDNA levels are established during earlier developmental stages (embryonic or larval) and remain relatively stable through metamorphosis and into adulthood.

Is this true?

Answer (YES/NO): NO